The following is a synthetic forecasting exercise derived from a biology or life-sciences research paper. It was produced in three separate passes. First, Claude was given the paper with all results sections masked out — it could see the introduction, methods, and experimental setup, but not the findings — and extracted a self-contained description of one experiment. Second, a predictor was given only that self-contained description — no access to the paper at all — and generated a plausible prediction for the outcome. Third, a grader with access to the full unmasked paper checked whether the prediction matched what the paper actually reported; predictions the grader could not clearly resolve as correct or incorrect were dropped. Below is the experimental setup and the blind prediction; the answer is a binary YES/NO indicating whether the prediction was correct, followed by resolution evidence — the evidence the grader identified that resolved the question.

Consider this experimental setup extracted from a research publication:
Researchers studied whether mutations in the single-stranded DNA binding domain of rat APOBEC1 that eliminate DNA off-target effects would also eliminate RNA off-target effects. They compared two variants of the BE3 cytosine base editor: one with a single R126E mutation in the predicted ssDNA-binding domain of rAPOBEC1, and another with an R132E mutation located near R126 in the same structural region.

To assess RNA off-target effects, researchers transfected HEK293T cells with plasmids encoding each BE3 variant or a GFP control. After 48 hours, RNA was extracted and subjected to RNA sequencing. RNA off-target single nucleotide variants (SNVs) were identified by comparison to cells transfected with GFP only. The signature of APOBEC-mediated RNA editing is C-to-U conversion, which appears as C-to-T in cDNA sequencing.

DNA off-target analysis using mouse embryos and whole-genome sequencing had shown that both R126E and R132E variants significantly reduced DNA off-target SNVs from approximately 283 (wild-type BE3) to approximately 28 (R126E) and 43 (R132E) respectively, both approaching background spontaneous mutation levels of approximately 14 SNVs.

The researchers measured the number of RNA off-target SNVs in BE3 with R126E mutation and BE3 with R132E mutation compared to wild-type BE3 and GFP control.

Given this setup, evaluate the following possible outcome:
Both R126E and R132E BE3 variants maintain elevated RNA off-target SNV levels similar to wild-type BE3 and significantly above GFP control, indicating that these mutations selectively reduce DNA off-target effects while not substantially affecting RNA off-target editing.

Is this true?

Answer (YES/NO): NO